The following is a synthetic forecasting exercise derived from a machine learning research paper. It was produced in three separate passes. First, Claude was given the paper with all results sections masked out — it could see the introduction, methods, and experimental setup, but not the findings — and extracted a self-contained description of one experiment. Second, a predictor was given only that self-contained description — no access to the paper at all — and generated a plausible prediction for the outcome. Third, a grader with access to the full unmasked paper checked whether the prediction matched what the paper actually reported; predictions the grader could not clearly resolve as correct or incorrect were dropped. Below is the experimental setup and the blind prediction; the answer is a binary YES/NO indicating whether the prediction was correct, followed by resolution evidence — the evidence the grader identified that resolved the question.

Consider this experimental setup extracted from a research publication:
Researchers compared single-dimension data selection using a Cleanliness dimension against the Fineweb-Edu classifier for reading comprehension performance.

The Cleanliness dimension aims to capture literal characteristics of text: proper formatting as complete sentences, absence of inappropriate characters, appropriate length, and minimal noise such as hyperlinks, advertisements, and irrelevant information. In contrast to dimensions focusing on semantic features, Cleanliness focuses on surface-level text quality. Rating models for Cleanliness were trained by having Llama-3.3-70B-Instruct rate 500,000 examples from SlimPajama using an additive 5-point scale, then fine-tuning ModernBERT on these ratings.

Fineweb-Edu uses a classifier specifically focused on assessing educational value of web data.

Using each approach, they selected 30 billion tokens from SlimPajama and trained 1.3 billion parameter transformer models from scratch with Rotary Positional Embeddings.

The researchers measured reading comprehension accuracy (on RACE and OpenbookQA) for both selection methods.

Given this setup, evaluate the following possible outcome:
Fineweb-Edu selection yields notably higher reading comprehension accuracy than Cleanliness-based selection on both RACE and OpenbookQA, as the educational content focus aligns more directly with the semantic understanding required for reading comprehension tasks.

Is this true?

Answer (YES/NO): NO